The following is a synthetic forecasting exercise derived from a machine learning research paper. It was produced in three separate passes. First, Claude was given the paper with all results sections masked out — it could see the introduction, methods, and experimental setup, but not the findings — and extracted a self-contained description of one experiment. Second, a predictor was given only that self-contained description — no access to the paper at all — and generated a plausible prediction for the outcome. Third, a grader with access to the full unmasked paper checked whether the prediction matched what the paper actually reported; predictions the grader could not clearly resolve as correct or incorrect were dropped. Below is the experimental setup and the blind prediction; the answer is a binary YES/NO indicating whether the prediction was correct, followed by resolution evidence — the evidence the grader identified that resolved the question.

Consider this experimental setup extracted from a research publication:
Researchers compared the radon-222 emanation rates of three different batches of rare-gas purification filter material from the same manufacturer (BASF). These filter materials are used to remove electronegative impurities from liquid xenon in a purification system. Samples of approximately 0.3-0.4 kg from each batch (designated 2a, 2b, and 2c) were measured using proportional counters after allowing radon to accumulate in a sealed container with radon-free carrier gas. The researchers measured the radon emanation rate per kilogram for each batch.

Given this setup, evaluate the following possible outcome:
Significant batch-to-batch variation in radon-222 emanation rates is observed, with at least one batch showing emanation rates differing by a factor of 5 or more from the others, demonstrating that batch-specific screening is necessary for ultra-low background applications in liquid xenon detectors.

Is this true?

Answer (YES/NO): YES